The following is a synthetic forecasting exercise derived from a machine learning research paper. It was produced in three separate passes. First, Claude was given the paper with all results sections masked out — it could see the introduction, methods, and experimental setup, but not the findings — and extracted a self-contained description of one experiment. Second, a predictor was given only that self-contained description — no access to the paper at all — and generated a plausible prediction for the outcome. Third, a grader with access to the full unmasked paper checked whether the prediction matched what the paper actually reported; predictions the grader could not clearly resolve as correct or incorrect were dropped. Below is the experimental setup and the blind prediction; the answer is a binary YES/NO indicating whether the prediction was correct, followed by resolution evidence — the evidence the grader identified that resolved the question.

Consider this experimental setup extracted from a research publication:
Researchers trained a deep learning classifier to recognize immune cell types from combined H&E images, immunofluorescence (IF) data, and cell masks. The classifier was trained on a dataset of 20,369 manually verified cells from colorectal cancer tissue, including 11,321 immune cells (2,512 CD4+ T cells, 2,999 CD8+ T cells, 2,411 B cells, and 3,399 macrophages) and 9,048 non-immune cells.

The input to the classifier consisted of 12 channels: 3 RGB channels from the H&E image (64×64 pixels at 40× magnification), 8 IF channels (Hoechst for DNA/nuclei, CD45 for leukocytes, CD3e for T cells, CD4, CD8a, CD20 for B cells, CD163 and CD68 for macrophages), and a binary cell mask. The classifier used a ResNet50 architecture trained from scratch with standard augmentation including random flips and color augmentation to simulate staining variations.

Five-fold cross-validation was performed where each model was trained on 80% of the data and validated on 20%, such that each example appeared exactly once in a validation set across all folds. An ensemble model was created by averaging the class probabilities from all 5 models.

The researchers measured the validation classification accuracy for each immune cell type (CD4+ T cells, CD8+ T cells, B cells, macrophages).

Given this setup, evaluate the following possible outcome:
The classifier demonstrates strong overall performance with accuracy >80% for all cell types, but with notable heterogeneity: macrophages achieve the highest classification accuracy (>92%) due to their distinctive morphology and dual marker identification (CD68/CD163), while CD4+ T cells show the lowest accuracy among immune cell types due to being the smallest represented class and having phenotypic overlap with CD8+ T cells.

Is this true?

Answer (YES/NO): NO